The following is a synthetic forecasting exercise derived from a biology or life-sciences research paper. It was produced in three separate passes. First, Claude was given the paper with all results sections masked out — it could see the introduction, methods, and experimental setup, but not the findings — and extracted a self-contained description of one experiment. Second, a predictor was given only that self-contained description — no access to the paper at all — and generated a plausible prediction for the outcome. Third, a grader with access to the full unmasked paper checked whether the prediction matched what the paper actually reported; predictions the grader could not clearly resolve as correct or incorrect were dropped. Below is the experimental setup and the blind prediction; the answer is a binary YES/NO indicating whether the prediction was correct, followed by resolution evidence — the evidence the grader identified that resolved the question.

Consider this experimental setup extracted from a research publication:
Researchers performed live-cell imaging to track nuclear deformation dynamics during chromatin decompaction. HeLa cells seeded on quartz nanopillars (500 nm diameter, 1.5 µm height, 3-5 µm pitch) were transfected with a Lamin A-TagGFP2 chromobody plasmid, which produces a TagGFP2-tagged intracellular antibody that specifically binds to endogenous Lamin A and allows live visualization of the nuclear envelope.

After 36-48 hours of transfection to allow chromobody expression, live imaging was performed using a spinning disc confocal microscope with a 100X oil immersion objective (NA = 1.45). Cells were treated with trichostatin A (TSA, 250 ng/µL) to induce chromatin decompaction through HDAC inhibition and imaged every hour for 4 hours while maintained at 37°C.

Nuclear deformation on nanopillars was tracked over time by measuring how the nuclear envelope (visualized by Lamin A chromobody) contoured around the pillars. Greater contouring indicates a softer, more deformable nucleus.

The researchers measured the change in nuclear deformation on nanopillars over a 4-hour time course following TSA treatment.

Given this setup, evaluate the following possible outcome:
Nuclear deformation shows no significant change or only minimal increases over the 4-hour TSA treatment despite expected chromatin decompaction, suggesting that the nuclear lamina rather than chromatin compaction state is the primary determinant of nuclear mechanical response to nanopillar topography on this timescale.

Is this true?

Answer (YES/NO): NO